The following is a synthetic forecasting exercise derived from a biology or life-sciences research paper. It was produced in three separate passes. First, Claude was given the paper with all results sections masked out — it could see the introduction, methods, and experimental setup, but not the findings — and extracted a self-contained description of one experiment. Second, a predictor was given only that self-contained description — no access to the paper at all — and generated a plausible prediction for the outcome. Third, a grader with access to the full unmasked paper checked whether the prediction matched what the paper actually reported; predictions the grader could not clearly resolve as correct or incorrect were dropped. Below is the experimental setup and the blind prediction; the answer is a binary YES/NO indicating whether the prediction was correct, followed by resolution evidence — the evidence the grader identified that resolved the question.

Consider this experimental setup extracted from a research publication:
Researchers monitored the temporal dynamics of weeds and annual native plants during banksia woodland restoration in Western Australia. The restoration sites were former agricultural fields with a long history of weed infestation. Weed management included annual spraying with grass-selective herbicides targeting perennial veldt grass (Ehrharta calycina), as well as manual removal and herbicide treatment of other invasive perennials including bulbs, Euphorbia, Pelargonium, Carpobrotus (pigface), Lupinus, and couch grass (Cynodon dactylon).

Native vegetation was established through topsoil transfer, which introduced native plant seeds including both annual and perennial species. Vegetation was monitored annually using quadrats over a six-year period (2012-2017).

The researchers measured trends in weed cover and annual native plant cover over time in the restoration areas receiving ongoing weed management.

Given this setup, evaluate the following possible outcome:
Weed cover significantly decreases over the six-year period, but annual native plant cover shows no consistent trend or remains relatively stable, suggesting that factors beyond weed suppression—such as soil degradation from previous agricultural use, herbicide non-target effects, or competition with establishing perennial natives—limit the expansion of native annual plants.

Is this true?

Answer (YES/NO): NO